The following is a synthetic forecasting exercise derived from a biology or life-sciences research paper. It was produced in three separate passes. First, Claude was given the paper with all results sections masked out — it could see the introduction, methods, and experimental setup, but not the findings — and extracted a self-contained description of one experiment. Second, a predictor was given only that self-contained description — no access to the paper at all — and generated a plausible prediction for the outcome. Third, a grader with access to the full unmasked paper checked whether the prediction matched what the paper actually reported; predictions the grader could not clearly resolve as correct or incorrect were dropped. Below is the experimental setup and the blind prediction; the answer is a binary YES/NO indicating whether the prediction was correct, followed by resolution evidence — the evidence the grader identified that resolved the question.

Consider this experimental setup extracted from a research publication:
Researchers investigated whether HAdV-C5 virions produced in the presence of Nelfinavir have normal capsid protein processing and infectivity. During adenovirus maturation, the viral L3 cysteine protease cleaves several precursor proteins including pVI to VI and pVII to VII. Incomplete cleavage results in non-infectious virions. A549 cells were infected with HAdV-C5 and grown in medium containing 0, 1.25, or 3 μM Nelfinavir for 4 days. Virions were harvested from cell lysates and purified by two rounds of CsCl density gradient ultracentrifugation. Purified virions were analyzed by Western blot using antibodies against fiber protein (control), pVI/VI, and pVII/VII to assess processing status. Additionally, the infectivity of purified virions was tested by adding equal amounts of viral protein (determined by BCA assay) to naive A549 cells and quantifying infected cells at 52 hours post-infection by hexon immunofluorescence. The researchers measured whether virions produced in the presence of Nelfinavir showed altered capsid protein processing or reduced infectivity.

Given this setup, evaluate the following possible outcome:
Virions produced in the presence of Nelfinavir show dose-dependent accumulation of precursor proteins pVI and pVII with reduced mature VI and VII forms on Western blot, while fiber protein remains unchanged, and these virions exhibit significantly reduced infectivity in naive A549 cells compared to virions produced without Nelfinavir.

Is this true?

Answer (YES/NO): NO